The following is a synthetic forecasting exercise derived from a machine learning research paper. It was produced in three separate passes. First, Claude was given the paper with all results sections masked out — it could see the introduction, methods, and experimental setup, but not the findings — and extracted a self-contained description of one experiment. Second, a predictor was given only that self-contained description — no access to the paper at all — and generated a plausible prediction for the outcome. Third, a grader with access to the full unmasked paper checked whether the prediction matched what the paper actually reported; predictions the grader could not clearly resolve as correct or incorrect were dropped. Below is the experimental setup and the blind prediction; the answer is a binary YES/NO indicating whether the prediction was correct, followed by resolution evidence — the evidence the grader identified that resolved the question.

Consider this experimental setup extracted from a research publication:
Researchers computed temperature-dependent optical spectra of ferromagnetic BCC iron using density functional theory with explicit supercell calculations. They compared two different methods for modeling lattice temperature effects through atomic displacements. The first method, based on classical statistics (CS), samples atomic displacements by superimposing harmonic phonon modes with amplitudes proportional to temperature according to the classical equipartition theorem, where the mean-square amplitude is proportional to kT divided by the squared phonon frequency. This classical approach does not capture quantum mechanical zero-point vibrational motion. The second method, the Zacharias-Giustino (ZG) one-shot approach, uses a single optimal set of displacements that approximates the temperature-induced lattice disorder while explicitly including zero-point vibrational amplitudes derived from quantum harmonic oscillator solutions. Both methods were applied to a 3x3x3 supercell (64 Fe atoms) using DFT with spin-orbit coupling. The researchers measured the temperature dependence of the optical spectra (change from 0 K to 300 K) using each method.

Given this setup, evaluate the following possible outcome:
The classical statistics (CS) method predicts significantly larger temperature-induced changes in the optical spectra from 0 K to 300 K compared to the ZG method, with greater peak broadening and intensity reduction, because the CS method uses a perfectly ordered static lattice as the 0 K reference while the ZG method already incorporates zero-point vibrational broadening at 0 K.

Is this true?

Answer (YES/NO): NO